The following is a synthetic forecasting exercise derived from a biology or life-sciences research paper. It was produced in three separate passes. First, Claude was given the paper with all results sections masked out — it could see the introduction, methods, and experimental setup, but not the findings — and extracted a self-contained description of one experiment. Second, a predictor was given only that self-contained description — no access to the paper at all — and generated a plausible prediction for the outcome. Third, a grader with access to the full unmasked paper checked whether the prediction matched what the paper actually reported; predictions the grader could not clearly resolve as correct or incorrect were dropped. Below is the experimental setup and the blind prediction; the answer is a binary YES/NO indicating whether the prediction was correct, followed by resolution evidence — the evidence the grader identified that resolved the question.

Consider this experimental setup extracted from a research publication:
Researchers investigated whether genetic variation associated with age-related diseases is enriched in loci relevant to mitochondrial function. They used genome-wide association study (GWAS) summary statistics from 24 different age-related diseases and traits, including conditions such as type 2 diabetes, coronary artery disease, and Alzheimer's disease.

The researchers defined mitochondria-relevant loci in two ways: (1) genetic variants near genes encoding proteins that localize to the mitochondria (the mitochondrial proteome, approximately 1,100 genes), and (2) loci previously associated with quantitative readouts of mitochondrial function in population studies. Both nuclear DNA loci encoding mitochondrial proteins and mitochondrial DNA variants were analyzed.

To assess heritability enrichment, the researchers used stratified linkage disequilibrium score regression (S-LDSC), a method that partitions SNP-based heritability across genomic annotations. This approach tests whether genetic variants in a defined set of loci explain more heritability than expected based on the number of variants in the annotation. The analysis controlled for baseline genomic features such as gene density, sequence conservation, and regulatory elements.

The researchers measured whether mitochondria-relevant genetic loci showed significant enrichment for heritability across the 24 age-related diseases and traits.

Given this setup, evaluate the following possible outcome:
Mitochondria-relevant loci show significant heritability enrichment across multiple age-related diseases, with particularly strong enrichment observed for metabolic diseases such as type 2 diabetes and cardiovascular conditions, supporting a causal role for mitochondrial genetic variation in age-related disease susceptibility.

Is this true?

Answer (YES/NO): NO